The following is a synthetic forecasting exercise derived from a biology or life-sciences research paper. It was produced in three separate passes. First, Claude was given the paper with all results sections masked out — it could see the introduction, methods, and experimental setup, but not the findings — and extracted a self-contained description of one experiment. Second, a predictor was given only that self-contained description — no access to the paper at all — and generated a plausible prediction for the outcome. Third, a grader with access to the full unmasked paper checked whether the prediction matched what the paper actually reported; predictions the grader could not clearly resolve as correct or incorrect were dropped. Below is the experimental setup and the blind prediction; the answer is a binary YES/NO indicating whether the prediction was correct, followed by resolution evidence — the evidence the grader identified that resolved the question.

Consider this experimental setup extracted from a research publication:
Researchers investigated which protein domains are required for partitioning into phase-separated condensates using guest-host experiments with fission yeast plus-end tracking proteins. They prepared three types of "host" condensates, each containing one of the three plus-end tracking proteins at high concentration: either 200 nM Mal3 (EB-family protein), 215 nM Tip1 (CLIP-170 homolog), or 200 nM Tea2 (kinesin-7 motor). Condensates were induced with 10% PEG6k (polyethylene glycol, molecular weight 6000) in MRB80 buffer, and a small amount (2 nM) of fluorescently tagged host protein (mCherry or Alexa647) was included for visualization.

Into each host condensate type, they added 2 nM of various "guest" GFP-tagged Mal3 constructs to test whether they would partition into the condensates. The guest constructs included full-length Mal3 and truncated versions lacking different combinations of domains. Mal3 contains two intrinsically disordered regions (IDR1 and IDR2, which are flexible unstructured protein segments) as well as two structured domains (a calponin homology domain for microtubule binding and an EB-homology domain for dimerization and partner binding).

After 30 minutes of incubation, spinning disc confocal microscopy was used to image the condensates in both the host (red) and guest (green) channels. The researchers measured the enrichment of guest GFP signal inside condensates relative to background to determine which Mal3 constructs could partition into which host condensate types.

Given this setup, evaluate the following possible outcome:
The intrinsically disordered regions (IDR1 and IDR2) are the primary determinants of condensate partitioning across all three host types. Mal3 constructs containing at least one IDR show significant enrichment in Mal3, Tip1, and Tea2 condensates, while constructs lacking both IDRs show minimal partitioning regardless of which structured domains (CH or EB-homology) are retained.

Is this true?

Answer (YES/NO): NO